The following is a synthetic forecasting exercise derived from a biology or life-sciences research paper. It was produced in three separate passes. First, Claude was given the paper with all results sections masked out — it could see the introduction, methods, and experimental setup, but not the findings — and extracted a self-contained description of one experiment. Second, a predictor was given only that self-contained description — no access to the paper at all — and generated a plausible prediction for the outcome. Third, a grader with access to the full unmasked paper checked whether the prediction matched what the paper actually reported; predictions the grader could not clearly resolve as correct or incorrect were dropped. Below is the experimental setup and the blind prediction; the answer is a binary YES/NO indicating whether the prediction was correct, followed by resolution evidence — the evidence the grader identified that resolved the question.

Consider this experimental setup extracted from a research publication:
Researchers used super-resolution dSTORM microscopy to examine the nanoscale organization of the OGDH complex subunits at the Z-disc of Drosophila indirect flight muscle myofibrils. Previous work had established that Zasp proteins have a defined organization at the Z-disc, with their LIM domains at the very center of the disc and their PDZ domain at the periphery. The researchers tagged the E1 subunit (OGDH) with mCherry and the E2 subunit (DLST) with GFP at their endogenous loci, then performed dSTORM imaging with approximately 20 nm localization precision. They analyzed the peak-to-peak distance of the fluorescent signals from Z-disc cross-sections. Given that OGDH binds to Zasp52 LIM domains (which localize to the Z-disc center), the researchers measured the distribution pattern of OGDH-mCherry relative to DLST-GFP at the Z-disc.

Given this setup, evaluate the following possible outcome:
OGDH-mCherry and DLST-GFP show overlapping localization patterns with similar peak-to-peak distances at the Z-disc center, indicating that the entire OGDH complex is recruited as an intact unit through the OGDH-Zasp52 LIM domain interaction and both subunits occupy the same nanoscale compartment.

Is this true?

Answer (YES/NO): NO